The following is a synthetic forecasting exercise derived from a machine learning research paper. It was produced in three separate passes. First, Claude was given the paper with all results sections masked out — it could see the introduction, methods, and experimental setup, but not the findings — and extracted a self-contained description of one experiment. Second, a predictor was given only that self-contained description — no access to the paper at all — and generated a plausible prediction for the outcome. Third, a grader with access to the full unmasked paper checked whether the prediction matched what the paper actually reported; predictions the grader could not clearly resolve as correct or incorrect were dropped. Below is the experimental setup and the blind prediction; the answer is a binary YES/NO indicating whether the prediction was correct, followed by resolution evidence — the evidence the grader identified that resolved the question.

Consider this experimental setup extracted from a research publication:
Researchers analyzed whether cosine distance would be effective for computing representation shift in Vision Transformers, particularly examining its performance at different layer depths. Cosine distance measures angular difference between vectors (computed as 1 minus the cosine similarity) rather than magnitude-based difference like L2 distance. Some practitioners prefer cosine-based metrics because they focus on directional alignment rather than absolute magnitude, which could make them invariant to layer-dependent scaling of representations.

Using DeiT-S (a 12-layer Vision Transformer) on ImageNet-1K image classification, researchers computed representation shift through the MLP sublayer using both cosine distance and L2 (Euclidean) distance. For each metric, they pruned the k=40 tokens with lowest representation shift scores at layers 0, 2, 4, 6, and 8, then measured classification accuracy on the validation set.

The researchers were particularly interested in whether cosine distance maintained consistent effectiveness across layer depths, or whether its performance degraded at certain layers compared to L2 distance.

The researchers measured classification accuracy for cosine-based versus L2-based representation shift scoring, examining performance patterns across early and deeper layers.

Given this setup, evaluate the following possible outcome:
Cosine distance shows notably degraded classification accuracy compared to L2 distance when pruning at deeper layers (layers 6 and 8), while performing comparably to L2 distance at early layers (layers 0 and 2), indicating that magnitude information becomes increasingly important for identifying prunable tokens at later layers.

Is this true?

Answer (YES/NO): NO